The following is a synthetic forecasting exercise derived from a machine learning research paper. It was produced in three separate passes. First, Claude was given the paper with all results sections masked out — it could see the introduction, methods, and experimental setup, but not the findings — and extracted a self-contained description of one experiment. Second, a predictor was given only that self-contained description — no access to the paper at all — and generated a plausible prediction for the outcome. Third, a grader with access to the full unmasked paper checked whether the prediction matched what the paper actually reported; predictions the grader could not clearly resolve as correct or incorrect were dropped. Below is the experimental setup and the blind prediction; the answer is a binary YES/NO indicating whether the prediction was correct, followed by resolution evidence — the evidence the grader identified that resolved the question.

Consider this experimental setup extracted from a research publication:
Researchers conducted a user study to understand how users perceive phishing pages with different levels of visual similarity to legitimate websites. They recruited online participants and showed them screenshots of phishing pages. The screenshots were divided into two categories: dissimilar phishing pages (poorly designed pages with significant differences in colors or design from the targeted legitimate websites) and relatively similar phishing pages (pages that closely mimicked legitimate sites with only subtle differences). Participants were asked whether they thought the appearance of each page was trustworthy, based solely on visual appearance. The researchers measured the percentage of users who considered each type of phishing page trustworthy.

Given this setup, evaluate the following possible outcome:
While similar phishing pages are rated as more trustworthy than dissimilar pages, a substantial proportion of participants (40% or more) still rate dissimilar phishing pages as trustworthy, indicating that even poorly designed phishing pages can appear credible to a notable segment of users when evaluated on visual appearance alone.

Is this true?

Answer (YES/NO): NO